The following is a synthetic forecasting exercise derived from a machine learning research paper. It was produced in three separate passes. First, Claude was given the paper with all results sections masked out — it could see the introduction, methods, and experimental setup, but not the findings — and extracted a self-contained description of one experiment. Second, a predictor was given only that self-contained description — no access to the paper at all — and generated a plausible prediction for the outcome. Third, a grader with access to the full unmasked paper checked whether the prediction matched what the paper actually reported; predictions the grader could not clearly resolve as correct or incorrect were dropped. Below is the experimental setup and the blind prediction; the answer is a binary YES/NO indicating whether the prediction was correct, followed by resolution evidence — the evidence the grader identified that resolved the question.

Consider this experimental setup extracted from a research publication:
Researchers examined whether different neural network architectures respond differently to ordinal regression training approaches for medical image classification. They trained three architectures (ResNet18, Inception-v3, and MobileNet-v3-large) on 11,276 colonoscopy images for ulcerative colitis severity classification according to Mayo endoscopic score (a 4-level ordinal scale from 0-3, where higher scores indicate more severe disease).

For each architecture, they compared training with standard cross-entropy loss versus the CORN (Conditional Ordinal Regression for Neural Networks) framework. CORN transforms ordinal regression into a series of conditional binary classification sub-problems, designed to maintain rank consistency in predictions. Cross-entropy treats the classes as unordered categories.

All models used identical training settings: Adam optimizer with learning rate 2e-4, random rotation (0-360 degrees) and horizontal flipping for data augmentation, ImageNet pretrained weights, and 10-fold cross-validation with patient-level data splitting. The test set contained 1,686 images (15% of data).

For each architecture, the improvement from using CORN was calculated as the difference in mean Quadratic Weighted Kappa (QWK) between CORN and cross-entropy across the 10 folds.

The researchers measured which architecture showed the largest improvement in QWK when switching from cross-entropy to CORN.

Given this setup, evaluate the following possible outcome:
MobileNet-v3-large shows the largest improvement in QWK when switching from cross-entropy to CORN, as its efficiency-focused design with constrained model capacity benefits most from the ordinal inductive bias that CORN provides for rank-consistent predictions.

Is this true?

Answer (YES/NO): YES